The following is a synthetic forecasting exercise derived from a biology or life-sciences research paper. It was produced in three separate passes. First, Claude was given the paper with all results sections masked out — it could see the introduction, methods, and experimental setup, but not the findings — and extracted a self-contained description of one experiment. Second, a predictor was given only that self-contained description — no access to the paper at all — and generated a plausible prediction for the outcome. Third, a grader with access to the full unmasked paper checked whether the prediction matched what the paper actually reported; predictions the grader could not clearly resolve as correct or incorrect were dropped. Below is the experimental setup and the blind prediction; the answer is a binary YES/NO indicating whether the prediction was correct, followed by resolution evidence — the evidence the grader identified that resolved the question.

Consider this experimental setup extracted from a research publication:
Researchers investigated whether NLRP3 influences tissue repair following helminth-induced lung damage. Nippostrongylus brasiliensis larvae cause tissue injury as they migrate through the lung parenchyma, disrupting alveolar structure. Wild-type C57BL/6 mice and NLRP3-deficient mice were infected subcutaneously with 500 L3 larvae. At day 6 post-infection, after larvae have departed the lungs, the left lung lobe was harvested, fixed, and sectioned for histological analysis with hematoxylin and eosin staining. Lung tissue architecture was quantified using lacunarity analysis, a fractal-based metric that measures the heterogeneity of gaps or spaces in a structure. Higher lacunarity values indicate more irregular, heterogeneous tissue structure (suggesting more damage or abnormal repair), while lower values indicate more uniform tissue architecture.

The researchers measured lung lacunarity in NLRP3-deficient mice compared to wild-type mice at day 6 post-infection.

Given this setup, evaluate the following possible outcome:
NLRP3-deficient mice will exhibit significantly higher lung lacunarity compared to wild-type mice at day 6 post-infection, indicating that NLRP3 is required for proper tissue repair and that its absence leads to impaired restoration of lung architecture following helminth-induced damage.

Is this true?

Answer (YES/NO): YES